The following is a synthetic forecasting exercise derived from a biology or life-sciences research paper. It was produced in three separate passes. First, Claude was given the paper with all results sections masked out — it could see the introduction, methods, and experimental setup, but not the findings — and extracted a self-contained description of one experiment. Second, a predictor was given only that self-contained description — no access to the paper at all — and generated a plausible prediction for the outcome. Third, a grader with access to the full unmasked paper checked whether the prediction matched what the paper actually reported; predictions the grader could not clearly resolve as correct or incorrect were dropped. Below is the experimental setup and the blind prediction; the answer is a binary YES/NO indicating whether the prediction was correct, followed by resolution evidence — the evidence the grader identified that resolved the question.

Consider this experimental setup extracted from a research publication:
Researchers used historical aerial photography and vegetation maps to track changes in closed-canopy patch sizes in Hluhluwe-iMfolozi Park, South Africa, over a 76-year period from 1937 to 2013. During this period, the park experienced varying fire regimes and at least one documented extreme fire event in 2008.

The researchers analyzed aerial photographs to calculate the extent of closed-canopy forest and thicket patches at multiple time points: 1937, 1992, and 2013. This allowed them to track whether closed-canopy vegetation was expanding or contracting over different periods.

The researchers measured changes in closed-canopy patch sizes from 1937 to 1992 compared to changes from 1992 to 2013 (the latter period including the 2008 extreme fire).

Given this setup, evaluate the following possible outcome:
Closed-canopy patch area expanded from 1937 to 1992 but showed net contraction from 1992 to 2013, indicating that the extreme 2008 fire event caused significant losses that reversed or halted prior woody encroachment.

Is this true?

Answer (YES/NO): YES